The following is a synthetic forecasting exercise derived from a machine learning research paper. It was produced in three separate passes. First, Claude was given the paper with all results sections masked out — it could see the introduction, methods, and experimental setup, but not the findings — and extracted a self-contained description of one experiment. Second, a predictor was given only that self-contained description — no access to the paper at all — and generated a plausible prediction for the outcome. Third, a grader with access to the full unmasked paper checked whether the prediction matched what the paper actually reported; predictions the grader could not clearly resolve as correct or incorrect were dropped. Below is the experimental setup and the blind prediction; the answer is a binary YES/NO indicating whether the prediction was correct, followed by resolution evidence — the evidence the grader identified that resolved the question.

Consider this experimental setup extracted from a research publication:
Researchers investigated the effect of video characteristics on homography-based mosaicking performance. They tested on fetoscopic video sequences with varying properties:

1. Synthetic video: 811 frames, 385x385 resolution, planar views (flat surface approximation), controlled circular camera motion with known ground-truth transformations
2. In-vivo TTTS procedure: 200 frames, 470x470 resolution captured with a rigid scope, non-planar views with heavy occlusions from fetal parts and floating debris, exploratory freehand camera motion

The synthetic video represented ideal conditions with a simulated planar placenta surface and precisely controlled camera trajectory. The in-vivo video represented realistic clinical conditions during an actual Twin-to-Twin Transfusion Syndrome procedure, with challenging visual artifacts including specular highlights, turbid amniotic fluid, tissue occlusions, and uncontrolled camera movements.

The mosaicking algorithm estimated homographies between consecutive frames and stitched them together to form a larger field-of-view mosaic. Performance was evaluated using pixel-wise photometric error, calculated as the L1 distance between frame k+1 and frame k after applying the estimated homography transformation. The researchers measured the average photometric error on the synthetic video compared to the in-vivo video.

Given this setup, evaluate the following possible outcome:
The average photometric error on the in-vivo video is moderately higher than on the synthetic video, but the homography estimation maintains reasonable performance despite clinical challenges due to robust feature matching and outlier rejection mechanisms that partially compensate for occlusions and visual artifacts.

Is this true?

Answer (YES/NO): NO